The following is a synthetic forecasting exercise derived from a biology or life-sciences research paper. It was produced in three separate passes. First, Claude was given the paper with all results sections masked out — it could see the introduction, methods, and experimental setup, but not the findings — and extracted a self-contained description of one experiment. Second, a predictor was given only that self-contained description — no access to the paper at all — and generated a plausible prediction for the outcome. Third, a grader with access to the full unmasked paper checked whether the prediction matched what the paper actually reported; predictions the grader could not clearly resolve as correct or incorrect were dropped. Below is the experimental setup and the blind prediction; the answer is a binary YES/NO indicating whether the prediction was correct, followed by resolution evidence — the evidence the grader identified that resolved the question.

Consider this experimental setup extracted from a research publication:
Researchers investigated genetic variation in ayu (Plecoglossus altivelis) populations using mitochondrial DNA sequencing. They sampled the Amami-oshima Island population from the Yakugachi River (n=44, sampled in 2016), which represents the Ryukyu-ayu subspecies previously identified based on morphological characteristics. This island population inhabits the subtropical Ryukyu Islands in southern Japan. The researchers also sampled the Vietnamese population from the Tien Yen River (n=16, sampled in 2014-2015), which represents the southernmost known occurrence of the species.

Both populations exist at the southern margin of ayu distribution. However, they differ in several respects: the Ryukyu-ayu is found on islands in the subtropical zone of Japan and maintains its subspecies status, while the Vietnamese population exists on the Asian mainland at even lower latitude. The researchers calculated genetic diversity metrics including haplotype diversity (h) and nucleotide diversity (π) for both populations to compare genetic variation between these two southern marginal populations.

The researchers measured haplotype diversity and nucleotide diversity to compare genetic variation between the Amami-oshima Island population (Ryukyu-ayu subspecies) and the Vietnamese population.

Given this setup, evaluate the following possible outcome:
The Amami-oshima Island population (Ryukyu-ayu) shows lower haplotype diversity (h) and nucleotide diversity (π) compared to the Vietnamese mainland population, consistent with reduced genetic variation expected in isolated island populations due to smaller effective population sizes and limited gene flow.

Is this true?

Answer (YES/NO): NO